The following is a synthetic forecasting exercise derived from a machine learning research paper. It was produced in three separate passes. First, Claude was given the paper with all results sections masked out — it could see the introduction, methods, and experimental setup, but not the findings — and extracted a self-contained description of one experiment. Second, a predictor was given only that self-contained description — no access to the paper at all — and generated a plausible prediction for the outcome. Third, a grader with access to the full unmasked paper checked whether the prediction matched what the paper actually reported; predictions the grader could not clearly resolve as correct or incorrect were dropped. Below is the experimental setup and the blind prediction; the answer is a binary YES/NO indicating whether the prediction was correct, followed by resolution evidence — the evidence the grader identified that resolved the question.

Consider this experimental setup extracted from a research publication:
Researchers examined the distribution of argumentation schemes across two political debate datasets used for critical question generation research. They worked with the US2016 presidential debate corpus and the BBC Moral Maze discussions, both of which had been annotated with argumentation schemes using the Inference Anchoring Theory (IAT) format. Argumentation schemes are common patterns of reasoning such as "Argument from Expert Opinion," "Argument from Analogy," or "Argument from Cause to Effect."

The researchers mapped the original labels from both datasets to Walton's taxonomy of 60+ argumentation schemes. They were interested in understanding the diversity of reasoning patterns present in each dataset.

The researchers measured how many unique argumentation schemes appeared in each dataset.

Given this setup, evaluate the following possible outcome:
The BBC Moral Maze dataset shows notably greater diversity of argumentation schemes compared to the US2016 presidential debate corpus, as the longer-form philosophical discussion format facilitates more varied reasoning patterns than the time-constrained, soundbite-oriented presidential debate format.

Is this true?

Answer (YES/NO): NO